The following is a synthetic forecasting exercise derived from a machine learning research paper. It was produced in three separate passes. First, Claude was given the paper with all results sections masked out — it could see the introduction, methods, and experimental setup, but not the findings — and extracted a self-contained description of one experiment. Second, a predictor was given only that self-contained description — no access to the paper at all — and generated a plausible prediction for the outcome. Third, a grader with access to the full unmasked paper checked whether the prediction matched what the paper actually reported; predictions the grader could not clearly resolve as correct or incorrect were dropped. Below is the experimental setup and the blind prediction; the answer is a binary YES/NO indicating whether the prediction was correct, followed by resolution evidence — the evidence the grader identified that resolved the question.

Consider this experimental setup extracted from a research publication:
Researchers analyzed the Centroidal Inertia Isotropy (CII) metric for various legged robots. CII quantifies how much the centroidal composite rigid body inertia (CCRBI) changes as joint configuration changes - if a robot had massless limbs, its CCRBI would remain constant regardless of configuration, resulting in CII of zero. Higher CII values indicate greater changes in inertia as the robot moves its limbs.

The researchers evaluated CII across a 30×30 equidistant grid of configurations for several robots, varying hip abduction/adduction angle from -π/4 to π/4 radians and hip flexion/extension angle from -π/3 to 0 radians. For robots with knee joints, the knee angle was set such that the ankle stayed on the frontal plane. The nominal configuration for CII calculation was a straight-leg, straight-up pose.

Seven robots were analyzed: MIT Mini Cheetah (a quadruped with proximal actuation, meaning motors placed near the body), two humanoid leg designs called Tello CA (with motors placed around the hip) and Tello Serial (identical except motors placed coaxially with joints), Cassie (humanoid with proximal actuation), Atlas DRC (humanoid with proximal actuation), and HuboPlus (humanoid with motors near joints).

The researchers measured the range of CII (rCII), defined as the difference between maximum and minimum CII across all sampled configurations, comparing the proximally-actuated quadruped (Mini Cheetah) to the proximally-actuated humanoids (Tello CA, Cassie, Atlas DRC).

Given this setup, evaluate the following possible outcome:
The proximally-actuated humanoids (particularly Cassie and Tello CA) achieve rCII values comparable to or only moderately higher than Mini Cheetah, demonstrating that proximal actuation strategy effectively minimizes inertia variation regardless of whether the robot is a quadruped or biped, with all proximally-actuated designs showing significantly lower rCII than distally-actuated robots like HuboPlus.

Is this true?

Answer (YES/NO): NO